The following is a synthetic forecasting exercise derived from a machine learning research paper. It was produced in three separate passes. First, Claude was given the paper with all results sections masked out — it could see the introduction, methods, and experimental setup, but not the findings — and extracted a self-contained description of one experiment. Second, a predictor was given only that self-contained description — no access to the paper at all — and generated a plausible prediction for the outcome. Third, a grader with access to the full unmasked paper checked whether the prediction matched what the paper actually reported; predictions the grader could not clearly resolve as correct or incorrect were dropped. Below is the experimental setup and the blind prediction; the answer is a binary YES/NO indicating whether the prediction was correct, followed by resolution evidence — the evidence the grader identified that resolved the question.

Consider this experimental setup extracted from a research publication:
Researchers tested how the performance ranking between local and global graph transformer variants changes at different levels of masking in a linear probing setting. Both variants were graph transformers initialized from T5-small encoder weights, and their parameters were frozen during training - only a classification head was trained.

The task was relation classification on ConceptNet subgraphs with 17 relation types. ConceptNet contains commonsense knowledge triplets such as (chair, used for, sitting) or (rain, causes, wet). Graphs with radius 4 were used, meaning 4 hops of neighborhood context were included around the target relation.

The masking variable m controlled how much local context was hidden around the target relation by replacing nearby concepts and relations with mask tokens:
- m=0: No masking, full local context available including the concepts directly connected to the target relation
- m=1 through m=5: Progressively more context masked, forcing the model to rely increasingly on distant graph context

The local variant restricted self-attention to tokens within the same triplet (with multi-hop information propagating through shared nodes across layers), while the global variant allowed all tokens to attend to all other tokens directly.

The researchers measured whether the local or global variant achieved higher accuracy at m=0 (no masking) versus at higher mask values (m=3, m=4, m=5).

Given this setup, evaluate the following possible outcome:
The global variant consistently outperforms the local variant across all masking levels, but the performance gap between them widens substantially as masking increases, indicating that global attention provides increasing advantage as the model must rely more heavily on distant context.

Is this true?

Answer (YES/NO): NO